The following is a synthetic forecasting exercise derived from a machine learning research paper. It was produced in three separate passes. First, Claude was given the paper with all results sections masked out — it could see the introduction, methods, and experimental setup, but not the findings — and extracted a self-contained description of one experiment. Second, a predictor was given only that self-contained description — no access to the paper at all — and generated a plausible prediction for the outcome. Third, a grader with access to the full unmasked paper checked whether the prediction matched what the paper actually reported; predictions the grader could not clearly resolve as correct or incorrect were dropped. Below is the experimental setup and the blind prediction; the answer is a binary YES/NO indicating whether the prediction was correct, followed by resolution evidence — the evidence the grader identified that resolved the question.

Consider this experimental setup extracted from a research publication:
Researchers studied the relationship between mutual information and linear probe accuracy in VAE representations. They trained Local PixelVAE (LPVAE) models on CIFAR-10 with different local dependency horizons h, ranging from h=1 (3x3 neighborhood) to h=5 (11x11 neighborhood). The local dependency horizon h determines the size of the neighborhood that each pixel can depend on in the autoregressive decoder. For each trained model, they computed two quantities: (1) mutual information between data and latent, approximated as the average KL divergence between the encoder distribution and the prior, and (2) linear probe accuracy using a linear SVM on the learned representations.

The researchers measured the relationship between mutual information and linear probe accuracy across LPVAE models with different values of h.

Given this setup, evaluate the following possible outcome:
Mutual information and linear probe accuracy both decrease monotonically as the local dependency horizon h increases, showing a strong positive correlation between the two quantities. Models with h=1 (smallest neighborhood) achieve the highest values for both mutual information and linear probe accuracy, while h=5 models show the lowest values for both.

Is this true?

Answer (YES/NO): NO